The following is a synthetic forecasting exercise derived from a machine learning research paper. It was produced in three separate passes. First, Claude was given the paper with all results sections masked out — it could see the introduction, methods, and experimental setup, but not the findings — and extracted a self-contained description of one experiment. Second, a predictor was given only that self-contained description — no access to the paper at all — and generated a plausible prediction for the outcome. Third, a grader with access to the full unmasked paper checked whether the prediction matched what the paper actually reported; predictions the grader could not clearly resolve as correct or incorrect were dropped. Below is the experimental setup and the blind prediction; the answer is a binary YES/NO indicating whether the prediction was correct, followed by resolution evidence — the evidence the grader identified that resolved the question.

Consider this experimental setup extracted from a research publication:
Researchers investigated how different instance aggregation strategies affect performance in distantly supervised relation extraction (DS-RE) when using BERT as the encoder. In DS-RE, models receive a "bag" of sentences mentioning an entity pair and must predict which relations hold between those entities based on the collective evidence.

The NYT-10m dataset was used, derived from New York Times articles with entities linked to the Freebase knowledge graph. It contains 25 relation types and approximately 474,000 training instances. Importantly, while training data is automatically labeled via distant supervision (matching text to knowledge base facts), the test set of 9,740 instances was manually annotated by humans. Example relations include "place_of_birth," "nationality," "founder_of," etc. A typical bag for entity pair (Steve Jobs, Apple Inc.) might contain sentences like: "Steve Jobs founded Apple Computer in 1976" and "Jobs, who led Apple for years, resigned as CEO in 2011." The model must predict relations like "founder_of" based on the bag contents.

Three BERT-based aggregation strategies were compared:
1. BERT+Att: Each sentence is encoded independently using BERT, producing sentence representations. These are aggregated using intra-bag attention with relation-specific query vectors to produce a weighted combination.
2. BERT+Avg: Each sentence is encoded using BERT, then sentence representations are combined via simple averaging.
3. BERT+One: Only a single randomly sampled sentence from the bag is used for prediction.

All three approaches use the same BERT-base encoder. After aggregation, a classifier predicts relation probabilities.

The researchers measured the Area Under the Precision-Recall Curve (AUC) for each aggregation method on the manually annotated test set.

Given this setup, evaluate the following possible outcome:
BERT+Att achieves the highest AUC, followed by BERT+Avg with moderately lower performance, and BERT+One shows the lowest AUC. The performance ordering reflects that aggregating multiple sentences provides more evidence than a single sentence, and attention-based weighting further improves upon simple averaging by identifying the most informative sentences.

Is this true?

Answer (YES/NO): NO